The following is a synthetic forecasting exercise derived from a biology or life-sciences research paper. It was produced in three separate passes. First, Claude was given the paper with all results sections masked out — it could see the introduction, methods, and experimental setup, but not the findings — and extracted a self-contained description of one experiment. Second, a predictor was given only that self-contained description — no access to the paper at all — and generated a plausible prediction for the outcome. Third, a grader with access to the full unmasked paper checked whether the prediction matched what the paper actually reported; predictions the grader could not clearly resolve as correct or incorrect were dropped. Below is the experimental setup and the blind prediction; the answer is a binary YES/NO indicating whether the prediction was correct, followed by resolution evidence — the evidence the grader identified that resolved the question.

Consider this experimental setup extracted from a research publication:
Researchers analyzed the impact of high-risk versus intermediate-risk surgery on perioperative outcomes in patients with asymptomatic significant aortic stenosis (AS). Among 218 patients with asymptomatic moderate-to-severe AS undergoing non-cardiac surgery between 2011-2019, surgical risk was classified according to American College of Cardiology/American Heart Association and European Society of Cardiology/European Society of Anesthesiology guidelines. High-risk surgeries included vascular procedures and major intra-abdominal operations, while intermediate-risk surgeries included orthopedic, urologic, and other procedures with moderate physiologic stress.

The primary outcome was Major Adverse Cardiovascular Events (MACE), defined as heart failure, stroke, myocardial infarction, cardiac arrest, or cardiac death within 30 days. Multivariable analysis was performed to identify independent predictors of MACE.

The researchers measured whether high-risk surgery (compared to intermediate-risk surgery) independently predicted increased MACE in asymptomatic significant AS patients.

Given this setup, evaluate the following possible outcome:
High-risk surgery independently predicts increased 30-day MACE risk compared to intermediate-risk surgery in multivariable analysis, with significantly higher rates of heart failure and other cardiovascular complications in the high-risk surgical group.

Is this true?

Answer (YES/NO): NO